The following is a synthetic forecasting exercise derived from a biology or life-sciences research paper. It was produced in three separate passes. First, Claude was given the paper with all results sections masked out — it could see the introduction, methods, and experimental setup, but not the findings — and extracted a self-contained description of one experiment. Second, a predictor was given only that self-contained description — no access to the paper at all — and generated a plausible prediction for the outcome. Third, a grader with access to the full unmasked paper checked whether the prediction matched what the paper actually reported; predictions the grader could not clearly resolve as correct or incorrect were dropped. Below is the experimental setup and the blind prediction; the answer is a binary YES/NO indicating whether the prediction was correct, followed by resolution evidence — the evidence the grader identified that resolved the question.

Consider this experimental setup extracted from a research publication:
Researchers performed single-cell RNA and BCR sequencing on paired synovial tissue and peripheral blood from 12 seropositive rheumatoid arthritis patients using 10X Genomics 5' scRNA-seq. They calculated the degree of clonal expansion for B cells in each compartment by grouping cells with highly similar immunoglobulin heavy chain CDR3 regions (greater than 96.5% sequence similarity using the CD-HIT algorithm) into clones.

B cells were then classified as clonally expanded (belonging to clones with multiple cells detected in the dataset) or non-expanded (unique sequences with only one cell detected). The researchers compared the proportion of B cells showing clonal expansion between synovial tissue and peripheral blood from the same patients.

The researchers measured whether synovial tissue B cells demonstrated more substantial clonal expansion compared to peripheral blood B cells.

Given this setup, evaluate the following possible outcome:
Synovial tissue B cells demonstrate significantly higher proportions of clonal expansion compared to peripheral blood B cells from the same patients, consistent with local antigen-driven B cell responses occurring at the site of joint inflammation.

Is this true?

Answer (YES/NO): NO